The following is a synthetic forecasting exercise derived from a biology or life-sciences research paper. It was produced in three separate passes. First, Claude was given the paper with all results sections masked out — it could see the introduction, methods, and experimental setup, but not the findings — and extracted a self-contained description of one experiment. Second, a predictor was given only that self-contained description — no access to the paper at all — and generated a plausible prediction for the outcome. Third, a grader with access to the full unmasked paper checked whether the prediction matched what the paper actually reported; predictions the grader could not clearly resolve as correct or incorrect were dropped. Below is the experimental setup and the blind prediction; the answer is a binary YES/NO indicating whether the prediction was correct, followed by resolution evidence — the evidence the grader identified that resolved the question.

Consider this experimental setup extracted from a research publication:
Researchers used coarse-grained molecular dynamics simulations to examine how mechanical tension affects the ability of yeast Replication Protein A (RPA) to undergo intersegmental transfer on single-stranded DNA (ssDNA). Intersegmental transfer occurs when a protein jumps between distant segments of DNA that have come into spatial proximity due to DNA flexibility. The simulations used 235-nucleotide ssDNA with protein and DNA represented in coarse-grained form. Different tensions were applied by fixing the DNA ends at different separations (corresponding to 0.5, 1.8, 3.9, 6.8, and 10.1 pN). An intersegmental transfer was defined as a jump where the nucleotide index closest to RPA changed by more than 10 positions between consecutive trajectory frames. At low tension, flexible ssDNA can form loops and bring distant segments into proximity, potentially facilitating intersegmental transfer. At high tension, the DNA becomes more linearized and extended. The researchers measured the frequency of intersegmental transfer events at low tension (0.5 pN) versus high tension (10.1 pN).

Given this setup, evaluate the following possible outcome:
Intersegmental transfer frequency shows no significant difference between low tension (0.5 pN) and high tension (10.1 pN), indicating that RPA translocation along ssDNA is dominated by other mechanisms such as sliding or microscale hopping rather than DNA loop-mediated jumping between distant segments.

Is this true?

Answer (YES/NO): NO